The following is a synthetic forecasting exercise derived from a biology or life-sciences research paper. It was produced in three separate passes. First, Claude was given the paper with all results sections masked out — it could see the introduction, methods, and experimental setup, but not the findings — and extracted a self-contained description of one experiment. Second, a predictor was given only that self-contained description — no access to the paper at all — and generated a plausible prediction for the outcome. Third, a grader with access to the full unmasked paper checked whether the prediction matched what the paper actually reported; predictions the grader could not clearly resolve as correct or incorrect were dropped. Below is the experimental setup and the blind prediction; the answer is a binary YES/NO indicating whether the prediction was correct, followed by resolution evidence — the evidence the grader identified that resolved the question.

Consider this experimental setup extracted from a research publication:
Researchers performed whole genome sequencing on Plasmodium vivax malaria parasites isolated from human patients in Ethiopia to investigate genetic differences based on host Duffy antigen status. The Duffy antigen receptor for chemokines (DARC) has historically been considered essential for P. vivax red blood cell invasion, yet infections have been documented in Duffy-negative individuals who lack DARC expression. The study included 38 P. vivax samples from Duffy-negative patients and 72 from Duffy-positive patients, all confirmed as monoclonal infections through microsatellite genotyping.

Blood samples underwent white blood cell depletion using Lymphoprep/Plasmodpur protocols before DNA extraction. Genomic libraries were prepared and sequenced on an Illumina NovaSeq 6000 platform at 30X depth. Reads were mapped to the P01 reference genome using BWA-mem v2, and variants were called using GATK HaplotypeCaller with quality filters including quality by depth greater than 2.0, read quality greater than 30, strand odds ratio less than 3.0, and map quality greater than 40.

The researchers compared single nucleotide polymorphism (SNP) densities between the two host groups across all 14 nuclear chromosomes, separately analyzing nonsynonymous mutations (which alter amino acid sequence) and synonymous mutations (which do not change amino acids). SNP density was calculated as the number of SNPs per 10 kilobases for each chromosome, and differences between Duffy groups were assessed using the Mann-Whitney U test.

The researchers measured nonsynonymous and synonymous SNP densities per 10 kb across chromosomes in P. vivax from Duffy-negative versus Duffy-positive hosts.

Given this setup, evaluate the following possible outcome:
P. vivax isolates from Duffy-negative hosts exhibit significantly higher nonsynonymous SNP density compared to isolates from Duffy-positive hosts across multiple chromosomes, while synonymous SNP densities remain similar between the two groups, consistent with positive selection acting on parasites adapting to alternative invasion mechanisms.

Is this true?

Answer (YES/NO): NO